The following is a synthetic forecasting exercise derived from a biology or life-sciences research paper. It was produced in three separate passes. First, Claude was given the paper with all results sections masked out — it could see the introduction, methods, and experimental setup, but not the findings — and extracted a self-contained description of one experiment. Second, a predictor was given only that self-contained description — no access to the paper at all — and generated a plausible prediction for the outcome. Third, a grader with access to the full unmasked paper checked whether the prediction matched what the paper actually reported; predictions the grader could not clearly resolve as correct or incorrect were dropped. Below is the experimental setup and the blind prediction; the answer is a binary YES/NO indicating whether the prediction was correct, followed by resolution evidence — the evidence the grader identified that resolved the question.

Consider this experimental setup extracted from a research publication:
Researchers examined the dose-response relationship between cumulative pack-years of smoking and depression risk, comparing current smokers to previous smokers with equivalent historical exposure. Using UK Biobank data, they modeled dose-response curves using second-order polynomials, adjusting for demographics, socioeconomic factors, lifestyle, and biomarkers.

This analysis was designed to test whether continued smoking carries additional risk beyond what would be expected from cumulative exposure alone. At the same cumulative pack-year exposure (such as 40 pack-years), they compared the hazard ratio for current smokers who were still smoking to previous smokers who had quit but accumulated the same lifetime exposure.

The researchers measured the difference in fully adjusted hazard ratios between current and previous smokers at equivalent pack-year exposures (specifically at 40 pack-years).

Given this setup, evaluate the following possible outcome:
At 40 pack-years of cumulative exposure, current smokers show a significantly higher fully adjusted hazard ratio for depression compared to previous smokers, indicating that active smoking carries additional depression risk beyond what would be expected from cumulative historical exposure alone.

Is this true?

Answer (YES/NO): YES